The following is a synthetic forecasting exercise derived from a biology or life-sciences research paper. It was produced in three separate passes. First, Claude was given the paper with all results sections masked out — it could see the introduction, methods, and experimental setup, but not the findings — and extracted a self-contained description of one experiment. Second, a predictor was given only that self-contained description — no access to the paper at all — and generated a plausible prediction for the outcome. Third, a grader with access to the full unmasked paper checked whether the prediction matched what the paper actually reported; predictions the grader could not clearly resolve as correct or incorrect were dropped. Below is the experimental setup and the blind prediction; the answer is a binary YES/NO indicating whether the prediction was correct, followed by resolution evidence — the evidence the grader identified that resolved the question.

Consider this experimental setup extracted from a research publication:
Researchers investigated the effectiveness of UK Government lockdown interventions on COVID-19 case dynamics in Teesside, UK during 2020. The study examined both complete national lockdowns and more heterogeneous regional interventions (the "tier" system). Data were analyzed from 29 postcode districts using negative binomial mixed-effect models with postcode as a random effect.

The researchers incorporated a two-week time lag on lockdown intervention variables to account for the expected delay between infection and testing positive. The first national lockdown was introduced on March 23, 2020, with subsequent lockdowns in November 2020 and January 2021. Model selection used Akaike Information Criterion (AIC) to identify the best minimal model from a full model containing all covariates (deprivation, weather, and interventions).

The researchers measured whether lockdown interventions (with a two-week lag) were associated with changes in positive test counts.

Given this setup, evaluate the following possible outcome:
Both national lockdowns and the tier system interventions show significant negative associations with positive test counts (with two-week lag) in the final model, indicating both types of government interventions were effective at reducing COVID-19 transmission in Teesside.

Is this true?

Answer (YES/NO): NO